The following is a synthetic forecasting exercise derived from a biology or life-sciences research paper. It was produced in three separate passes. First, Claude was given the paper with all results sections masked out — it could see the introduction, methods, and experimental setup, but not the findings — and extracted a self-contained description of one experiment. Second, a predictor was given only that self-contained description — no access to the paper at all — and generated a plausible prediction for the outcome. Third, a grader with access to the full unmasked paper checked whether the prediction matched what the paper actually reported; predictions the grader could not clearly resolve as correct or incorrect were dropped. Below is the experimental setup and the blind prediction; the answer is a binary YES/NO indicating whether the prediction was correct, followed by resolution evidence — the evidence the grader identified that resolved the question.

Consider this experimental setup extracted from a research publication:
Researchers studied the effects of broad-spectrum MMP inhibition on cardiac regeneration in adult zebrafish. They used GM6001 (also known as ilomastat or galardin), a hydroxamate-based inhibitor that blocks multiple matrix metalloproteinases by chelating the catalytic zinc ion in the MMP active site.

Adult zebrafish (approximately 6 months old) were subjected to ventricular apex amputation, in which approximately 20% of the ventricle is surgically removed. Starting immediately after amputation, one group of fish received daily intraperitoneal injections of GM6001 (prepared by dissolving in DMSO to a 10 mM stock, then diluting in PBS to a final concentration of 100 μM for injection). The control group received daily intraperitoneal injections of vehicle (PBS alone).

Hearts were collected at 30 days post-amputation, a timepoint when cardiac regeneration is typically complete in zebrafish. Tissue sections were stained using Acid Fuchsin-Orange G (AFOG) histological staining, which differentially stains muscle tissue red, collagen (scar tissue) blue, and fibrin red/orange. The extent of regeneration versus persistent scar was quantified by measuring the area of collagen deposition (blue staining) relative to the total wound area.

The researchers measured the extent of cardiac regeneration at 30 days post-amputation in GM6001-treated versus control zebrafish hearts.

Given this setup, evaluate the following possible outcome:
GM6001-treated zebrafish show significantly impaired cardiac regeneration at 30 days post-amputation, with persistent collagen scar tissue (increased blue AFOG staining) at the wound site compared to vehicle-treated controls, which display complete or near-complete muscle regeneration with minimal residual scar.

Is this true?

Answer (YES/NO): YES